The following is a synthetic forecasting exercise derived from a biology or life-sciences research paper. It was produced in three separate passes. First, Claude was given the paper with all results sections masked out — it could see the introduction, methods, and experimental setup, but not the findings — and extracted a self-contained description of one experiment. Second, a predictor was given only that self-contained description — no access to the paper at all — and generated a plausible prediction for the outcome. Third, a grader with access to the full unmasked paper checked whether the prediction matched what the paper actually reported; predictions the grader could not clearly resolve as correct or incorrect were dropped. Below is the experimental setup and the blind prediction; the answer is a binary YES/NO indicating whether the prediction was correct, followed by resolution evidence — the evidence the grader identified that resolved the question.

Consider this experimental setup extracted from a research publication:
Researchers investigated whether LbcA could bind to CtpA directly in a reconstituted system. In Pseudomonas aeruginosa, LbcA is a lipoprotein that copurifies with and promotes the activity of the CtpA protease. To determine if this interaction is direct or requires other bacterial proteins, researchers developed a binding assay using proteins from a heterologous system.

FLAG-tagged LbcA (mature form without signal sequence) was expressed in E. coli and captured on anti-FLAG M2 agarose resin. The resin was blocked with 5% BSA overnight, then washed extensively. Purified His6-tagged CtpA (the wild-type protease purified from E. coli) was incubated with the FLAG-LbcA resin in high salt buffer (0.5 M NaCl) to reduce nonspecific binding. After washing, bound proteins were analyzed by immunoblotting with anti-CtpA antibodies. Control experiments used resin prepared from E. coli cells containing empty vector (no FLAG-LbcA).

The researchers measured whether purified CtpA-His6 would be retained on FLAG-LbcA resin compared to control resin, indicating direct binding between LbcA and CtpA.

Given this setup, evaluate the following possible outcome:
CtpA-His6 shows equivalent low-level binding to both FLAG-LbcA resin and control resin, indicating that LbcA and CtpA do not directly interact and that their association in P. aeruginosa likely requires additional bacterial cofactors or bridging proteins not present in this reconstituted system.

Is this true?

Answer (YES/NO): NO